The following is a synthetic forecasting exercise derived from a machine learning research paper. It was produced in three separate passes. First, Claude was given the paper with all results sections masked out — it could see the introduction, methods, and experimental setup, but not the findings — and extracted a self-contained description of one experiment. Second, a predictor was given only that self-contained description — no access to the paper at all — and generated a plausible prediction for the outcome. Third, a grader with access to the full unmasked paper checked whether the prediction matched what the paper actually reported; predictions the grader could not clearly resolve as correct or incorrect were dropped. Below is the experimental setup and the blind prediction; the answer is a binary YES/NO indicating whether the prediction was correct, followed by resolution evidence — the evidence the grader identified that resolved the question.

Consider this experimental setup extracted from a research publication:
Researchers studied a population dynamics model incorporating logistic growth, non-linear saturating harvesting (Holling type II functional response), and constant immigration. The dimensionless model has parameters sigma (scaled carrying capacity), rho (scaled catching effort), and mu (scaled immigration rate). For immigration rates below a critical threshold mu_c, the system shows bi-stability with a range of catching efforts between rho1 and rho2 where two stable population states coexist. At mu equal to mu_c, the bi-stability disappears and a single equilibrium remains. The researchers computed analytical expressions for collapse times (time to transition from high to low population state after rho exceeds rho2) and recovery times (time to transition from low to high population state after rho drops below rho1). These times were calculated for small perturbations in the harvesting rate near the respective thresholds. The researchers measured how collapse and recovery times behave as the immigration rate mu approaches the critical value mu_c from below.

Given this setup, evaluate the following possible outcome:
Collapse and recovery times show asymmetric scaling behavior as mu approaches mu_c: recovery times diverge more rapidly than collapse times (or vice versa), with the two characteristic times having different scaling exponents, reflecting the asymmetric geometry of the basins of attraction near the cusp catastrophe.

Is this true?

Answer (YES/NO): NO